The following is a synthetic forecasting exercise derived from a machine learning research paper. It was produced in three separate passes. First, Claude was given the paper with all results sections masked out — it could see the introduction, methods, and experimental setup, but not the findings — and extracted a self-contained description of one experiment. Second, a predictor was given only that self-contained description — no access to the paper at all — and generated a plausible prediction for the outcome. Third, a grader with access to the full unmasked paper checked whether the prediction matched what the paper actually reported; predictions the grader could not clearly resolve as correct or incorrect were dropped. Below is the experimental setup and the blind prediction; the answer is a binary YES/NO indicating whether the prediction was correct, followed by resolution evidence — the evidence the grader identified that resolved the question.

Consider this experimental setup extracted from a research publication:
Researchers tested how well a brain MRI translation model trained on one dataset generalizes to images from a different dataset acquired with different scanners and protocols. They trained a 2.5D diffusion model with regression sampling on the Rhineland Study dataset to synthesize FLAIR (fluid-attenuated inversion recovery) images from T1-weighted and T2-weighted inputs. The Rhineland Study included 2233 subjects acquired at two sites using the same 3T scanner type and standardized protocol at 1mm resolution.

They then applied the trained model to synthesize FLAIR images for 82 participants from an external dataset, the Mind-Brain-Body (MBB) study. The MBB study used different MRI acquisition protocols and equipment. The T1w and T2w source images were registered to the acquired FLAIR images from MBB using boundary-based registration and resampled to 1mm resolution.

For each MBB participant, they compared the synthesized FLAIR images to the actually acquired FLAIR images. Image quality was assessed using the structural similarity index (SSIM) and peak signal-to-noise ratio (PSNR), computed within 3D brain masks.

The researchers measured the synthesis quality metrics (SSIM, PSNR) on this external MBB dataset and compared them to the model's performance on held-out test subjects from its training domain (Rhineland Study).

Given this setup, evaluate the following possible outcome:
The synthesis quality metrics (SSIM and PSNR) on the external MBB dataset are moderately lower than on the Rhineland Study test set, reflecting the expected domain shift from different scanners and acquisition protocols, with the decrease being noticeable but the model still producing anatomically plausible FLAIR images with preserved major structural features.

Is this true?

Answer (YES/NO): YES